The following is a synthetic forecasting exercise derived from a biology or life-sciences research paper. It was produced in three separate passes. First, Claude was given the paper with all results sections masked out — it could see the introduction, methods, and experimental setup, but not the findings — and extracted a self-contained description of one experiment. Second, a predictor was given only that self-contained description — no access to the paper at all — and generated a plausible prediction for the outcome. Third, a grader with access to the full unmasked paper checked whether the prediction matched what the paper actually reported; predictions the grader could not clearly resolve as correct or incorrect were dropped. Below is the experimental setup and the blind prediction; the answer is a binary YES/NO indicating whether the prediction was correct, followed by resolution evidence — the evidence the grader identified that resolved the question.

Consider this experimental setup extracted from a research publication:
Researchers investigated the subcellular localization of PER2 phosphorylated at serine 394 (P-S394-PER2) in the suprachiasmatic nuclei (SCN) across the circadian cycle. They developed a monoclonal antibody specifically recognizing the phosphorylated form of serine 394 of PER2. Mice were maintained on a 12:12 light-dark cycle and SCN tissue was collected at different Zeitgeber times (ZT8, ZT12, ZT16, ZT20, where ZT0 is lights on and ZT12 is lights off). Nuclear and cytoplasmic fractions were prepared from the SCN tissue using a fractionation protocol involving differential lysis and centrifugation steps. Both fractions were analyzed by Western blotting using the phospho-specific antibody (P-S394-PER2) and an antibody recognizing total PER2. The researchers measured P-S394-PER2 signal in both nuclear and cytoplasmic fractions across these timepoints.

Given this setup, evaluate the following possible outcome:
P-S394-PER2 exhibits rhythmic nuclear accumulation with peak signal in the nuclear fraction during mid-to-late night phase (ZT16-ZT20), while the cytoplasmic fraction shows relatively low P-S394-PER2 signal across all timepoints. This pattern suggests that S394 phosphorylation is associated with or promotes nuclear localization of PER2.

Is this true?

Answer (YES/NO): NO